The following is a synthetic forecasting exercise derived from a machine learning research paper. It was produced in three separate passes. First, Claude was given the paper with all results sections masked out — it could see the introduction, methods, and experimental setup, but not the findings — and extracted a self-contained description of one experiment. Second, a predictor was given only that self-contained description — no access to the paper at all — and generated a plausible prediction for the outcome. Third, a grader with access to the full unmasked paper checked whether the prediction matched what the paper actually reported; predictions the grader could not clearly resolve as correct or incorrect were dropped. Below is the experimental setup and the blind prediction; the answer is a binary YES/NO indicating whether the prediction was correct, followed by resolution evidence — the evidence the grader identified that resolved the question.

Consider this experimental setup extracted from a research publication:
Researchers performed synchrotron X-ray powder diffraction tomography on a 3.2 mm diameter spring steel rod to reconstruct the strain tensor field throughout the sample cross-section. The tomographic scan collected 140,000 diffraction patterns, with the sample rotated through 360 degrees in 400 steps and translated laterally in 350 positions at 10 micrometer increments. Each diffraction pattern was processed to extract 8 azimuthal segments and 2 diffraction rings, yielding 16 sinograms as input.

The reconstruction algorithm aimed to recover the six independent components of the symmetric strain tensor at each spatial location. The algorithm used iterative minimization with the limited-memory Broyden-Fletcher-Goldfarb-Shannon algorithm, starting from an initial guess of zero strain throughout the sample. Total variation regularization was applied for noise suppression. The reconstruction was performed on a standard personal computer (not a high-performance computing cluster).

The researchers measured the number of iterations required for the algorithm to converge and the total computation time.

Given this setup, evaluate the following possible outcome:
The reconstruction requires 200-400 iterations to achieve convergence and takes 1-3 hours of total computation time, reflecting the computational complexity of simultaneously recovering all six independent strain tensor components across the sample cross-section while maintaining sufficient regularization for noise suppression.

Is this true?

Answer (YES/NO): NO